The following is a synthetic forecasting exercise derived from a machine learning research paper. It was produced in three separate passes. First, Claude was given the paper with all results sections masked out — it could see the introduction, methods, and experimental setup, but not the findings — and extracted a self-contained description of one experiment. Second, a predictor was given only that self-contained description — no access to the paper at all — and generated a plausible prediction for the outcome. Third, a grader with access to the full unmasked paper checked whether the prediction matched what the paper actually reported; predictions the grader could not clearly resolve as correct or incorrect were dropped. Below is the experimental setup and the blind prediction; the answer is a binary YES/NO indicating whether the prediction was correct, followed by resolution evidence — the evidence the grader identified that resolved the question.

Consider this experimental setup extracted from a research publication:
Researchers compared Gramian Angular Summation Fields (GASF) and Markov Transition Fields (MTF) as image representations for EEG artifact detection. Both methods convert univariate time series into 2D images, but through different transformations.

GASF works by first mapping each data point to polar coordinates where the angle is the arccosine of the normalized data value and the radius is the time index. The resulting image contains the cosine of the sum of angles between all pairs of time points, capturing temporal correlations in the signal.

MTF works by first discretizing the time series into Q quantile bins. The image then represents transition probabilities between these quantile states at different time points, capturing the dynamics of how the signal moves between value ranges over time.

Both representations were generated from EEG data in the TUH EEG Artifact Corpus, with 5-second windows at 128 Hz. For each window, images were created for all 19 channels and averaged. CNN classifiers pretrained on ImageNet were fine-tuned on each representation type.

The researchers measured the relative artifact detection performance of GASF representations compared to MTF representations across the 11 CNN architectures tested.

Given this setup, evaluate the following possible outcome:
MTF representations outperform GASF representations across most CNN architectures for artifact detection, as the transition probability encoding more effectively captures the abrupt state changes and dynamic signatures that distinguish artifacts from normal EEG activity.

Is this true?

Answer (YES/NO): YES